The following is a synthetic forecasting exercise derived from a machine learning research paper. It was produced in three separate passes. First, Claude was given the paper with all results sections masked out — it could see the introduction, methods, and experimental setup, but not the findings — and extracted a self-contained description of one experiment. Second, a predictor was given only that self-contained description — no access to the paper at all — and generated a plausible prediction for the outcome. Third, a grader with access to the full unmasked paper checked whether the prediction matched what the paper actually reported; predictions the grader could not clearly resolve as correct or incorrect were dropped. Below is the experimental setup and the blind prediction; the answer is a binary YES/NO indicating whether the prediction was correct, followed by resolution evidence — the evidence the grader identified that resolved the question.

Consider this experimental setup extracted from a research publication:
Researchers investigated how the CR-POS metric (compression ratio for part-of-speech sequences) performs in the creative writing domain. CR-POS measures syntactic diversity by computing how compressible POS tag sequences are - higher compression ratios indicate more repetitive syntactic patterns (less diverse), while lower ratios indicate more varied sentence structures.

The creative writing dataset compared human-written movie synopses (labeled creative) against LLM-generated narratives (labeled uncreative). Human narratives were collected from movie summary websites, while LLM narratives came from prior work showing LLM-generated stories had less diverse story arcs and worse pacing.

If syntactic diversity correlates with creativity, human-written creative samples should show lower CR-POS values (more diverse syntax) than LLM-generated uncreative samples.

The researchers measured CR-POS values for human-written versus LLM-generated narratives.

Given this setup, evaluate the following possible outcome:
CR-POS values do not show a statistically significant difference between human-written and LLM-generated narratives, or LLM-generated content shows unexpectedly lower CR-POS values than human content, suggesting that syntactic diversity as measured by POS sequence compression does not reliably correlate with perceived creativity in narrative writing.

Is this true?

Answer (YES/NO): NO